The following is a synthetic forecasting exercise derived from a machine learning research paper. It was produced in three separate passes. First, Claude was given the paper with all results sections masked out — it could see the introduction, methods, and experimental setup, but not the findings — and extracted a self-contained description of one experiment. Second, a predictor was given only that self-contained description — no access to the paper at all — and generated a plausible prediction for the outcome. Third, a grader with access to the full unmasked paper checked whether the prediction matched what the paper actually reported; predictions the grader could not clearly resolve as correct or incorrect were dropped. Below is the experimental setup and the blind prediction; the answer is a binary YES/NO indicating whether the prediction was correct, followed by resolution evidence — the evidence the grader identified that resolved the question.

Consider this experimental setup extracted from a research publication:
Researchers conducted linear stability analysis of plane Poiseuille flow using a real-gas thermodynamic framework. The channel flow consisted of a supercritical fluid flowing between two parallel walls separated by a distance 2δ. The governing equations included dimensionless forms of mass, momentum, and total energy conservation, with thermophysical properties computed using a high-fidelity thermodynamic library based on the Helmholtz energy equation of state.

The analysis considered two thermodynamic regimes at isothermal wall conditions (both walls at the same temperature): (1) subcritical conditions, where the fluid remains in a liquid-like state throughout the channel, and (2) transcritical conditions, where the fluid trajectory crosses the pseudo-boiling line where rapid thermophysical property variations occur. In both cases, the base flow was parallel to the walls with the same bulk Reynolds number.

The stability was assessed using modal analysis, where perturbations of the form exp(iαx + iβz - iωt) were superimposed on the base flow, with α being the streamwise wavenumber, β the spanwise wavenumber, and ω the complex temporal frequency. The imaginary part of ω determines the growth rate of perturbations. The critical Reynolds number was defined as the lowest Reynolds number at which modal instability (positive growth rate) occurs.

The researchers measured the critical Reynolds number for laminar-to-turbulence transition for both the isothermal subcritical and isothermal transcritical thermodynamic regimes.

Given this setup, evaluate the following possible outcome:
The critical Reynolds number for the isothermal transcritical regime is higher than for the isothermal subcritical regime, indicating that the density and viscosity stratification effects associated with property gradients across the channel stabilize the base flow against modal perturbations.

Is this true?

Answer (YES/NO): NO